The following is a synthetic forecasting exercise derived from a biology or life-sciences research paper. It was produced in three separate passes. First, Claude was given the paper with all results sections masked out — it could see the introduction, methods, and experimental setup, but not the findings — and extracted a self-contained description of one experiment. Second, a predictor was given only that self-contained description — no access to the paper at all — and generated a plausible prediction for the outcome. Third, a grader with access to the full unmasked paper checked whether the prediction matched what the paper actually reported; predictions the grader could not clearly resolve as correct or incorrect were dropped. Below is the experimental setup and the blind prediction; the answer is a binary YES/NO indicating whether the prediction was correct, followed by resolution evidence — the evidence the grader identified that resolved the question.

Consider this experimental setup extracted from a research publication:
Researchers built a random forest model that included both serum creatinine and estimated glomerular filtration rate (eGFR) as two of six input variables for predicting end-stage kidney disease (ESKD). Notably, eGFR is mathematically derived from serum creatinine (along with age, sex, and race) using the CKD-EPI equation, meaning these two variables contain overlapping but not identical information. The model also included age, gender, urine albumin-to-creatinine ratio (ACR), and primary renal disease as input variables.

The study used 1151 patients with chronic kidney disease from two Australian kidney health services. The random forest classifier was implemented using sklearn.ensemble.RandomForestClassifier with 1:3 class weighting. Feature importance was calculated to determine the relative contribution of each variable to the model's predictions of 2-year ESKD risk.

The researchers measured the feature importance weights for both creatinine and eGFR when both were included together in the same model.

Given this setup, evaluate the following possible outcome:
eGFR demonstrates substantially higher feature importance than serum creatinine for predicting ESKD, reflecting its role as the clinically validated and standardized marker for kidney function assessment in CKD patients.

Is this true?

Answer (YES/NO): NO